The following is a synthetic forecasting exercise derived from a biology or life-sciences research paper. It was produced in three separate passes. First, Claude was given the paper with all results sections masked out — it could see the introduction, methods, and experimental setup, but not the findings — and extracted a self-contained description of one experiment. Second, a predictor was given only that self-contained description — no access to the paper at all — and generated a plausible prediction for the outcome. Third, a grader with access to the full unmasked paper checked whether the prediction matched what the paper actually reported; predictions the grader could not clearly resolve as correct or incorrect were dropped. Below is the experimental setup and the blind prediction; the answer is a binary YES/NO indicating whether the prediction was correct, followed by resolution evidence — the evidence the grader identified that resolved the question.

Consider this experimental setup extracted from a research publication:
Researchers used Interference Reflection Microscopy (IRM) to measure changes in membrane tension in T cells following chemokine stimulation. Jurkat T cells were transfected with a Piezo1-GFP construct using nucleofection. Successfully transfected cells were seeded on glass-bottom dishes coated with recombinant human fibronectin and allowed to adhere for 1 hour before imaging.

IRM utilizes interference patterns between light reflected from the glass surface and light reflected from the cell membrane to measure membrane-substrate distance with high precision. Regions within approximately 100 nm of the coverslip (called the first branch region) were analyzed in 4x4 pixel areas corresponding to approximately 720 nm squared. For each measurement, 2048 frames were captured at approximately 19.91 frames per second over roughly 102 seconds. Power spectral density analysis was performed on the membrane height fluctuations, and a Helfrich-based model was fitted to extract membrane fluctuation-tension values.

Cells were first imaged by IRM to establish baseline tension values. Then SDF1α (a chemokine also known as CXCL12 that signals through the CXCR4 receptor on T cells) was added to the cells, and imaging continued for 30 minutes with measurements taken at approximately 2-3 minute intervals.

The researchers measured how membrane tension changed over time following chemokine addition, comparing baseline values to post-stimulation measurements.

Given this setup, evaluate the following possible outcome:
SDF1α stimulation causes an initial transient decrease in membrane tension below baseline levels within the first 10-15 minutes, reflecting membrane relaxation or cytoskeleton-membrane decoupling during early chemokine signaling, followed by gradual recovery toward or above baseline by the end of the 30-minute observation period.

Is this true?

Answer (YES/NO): NO